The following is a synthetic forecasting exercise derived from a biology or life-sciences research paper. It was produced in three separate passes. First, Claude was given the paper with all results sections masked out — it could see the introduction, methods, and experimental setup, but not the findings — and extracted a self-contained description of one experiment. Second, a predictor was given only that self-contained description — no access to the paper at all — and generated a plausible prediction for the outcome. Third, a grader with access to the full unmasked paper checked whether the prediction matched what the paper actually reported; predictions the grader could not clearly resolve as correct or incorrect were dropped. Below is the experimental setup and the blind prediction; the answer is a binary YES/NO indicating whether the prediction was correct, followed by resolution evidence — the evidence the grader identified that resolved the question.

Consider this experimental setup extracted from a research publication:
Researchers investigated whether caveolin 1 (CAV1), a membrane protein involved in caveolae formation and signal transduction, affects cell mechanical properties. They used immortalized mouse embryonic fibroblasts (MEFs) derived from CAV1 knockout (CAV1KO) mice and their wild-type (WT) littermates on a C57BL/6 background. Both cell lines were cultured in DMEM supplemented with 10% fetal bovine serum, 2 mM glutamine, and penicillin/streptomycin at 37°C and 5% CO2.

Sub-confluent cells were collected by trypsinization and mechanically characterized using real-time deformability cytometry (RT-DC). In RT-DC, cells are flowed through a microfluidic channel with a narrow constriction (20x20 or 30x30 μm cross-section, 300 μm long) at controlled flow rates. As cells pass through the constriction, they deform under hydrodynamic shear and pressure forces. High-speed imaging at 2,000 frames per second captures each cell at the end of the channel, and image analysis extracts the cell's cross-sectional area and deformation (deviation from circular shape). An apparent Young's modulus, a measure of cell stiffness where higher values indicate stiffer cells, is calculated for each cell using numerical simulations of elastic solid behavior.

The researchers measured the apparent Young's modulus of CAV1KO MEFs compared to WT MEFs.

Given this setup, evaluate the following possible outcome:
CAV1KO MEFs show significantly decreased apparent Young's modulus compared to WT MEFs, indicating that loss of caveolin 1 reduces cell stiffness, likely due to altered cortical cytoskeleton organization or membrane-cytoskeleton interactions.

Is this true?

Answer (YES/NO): YES